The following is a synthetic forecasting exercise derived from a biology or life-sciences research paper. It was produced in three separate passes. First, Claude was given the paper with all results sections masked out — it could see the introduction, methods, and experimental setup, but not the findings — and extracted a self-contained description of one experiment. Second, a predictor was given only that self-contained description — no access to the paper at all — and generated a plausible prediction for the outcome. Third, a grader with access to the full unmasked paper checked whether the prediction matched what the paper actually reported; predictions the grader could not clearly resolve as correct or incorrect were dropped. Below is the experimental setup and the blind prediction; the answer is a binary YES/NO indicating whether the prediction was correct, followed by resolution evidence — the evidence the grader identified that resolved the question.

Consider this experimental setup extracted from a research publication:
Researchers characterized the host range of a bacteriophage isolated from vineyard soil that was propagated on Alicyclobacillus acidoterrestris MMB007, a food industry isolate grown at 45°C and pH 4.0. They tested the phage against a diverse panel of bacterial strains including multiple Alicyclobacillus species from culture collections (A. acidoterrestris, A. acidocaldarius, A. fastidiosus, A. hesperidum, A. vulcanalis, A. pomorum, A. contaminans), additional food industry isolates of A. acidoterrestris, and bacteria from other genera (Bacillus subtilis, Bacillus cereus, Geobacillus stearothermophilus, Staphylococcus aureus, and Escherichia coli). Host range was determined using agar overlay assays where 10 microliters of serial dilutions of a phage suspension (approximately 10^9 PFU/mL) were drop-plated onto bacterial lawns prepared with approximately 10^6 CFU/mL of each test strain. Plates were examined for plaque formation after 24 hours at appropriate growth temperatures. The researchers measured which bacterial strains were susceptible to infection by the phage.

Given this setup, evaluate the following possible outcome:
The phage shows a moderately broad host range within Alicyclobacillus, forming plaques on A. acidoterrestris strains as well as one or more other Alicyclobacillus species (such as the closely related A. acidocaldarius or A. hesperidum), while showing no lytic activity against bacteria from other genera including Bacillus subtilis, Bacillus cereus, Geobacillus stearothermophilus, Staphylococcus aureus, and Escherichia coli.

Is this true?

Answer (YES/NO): NO